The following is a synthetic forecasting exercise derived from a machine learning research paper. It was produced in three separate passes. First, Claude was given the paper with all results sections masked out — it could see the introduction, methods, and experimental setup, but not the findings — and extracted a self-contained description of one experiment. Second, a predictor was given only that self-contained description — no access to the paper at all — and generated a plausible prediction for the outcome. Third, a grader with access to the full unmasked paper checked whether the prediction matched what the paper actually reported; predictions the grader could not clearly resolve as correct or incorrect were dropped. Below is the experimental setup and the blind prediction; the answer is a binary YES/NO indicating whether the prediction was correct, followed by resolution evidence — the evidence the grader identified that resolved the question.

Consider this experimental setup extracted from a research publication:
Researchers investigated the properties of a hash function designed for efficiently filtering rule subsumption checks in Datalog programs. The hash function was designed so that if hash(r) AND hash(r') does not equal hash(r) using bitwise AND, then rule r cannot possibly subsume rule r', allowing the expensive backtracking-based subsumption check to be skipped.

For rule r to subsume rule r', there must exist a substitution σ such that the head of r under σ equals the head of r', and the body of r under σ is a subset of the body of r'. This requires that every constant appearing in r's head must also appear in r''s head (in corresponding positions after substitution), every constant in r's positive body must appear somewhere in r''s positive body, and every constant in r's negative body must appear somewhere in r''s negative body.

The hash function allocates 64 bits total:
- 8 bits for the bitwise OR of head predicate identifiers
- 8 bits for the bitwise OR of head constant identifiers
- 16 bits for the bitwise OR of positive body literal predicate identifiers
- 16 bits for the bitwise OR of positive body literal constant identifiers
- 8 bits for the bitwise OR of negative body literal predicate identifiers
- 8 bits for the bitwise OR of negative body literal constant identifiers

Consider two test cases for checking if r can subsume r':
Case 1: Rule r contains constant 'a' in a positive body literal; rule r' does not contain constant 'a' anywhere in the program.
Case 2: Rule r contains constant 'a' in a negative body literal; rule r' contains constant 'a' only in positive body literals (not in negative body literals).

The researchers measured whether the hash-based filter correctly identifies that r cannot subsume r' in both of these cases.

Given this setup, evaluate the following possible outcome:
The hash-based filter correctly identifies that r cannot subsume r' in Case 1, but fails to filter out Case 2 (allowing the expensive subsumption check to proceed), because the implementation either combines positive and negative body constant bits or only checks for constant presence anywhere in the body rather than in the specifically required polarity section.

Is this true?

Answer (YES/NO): NO